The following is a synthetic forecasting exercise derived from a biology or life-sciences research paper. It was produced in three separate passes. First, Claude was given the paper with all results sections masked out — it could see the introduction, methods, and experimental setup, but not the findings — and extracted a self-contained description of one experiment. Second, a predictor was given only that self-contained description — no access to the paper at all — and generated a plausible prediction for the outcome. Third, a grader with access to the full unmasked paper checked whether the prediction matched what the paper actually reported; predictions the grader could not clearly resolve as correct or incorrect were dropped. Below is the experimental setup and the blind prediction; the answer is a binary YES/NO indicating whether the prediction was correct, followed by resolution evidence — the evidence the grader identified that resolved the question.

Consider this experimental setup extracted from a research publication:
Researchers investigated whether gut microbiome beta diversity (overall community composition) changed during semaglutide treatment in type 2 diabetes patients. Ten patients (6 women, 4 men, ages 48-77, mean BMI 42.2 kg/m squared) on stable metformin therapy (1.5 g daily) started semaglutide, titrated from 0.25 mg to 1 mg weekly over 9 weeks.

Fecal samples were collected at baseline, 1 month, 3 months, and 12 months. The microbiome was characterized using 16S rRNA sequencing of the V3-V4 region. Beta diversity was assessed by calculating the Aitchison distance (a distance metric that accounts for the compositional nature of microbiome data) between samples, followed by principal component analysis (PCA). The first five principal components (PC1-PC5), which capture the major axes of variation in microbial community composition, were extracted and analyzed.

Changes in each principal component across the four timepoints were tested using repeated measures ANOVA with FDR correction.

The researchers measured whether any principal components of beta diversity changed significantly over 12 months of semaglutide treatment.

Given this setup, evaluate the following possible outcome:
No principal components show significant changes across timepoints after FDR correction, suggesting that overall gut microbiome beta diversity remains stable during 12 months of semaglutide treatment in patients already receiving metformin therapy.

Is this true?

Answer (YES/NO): YES